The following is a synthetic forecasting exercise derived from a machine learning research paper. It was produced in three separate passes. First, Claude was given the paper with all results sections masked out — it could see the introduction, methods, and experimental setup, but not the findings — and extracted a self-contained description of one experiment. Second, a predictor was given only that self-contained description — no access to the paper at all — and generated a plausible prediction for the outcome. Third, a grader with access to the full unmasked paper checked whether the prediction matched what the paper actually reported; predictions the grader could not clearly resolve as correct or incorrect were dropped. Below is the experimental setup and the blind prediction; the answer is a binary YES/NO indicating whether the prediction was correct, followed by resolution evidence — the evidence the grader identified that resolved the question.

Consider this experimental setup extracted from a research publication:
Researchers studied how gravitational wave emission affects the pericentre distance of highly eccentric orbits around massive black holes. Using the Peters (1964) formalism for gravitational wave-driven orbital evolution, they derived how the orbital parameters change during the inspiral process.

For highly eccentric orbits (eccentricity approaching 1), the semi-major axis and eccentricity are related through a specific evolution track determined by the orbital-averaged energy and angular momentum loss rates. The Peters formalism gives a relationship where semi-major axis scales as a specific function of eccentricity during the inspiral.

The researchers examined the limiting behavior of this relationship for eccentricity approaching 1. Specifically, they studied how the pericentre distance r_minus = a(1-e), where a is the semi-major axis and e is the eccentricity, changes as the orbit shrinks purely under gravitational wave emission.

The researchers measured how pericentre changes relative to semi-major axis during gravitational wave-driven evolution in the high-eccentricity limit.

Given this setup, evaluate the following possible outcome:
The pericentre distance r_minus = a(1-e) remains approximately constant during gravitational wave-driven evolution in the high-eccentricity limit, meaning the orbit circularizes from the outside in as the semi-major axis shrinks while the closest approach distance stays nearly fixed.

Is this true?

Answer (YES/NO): YES